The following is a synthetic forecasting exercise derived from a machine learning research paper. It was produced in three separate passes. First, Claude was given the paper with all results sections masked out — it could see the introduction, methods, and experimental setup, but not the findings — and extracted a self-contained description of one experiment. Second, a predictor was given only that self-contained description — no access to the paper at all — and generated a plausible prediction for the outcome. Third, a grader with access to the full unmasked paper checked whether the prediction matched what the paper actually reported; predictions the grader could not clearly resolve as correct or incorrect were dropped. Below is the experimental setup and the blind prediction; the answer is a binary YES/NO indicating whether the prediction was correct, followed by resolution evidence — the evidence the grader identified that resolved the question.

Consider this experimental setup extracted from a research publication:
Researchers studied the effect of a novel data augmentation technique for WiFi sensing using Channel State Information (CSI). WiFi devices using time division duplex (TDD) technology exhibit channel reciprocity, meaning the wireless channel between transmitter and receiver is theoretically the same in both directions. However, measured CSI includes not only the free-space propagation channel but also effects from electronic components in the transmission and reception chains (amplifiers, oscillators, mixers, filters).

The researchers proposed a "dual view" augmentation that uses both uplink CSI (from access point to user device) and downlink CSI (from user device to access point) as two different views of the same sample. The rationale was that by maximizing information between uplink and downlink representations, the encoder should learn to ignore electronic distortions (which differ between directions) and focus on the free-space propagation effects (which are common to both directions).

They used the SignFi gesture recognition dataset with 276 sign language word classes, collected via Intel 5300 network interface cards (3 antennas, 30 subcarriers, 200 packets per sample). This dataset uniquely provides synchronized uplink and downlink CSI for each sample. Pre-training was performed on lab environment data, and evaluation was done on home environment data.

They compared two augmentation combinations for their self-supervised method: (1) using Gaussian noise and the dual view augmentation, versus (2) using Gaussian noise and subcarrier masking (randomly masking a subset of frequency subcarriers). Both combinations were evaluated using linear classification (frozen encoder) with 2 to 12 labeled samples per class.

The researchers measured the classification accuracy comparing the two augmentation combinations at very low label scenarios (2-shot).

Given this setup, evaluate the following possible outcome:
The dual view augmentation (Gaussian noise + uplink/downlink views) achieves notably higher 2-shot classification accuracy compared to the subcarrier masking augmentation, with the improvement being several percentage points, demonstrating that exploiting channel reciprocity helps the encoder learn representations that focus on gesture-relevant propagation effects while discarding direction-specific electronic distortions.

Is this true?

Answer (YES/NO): NO